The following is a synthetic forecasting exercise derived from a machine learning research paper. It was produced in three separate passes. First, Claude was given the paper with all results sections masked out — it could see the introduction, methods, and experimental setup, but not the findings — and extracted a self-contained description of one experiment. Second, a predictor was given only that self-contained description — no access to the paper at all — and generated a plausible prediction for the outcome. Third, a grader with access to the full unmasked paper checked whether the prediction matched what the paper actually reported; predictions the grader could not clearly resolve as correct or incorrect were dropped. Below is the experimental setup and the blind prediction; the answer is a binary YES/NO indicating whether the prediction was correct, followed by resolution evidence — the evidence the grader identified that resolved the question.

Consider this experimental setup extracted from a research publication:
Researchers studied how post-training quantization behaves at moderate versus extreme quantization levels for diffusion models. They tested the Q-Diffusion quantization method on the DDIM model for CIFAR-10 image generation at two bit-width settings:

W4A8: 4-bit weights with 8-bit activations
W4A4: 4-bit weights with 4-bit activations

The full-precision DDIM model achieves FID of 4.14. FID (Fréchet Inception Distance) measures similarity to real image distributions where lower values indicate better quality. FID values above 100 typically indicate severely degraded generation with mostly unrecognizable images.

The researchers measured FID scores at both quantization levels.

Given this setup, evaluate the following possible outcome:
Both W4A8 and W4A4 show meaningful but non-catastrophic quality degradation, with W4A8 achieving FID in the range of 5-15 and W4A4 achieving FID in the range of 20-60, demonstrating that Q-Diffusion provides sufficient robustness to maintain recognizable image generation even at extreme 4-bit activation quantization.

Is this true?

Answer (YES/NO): NO